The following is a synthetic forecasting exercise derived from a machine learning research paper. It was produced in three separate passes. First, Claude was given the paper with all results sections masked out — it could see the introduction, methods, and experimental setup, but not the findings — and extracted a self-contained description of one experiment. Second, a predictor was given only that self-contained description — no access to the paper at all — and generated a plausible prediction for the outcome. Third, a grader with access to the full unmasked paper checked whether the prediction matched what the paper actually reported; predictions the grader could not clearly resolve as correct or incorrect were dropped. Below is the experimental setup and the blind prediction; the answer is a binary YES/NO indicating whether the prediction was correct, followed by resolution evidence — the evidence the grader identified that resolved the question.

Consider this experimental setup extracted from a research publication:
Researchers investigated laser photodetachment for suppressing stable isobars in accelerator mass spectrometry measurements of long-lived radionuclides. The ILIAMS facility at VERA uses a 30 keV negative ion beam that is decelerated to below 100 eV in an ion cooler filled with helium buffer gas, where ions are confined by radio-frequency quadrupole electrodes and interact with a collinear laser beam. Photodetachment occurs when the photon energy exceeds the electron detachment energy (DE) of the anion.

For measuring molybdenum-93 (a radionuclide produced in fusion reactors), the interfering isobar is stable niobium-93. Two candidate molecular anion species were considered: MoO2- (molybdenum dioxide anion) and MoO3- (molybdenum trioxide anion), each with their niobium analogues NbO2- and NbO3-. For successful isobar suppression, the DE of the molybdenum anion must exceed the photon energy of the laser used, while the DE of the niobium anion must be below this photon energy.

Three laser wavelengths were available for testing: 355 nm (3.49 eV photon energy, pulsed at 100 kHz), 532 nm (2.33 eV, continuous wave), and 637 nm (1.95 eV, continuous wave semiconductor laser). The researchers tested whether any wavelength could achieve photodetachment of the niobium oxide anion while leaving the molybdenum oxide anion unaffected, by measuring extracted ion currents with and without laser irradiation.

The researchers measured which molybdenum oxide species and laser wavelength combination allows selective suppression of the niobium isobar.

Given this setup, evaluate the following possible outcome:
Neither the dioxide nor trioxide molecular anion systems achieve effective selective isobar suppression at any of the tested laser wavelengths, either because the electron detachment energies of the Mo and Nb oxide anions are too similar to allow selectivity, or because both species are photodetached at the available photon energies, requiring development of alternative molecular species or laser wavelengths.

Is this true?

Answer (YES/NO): NO